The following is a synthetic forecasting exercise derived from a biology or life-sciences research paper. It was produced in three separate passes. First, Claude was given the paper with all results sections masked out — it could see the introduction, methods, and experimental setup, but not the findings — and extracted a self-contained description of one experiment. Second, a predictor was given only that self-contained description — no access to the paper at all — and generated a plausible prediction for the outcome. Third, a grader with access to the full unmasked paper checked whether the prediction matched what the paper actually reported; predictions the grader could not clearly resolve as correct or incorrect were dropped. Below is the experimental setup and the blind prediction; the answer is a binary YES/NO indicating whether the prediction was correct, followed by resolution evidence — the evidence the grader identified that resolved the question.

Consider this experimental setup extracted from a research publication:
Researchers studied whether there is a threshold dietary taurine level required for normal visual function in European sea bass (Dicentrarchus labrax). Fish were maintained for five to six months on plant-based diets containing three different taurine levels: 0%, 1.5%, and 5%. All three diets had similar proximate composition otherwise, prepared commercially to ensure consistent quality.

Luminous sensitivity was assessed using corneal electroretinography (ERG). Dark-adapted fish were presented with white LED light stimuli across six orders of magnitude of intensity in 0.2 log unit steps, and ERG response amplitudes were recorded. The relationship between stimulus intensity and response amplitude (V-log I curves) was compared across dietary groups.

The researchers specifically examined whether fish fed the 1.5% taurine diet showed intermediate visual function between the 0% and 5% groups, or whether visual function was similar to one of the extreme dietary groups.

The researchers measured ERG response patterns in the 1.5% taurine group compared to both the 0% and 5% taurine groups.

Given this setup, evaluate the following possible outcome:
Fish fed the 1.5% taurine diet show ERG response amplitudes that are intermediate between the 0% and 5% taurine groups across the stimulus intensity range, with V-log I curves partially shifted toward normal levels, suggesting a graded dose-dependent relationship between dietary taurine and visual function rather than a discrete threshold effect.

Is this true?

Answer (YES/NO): NO